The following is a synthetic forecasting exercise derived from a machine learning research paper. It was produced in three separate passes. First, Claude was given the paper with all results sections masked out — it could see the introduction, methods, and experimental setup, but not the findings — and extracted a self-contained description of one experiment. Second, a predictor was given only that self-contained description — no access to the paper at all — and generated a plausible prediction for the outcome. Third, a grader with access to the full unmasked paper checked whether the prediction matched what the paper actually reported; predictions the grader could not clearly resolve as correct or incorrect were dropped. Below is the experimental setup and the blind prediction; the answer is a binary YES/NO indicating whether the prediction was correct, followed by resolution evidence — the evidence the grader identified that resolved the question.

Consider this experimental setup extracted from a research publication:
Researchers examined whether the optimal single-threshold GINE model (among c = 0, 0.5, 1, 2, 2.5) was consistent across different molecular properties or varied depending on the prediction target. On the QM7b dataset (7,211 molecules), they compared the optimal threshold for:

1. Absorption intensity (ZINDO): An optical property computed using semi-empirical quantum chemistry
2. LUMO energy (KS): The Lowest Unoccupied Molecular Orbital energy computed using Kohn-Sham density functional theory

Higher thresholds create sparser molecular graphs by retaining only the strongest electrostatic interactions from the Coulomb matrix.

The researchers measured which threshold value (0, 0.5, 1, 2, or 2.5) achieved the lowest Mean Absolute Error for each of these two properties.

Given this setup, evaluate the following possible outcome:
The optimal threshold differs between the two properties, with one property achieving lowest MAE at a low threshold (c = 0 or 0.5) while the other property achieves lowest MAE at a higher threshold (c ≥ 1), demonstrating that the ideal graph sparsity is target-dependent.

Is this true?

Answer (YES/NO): YES